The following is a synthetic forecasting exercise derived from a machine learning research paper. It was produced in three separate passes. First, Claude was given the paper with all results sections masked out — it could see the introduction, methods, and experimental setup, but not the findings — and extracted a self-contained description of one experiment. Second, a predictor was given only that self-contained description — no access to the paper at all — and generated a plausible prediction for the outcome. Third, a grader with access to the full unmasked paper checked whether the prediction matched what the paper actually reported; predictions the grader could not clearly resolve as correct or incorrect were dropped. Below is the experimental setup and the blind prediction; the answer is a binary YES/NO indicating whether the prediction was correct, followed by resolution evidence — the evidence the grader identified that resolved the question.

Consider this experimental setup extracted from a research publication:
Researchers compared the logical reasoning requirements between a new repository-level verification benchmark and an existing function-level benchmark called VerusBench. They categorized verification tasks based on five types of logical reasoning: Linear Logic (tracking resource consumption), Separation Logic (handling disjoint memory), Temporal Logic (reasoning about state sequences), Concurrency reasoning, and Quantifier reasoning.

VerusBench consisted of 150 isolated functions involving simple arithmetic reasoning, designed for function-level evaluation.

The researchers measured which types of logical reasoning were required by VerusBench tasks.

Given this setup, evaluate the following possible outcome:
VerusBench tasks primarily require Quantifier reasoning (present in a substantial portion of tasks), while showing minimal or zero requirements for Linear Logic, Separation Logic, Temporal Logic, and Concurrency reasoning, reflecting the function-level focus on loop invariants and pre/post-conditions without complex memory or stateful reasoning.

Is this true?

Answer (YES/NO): YES